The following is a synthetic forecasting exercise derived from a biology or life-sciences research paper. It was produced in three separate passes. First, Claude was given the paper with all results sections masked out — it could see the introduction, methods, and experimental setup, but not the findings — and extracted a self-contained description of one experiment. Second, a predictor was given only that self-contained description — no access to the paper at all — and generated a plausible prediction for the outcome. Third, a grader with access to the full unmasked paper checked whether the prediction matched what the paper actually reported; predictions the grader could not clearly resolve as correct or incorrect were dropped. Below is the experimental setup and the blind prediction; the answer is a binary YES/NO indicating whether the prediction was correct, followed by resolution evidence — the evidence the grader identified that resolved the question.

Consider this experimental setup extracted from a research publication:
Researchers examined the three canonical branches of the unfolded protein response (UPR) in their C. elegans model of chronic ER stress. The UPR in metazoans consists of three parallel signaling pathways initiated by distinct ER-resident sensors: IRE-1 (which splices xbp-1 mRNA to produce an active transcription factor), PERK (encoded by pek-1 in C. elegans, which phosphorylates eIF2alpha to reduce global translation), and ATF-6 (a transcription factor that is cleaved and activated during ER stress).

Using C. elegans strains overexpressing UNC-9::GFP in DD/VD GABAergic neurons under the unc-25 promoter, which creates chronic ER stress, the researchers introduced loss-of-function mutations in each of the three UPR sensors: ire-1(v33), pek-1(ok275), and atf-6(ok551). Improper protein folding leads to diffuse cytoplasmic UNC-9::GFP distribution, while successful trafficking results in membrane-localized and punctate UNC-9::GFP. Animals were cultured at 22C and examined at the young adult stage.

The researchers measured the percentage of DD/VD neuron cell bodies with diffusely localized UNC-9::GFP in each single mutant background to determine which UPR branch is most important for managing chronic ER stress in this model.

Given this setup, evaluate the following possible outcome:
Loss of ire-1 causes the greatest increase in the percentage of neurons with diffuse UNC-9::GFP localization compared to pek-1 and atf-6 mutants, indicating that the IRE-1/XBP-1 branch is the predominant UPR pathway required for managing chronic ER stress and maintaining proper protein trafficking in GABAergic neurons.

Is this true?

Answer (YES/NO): YES